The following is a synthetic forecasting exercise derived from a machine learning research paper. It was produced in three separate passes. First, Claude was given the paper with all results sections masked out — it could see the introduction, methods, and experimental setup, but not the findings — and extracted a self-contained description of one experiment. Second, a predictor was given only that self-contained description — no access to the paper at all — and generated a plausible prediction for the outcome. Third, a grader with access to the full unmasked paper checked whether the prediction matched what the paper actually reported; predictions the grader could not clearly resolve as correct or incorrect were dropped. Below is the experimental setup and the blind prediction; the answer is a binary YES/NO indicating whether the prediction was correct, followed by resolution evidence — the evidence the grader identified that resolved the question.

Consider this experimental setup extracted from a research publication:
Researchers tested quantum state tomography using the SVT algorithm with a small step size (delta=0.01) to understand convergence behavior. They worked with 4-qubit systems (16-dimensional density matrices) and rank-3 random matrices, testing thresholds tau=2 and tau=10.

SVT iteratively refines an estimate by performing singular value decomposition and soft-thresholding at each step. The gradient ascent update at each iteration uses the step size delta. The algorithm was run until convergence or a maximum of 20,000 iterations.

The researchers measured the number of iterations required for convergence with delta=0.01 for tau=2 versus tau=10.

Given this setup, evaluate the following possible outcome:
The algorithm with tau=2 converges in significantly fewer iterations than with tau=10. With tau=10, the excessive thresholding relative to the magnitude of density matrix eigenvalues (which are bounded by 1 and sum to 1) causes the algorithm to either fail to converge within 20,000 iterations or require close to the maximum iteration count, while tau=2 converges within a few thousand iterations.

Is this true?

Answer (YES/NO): NO